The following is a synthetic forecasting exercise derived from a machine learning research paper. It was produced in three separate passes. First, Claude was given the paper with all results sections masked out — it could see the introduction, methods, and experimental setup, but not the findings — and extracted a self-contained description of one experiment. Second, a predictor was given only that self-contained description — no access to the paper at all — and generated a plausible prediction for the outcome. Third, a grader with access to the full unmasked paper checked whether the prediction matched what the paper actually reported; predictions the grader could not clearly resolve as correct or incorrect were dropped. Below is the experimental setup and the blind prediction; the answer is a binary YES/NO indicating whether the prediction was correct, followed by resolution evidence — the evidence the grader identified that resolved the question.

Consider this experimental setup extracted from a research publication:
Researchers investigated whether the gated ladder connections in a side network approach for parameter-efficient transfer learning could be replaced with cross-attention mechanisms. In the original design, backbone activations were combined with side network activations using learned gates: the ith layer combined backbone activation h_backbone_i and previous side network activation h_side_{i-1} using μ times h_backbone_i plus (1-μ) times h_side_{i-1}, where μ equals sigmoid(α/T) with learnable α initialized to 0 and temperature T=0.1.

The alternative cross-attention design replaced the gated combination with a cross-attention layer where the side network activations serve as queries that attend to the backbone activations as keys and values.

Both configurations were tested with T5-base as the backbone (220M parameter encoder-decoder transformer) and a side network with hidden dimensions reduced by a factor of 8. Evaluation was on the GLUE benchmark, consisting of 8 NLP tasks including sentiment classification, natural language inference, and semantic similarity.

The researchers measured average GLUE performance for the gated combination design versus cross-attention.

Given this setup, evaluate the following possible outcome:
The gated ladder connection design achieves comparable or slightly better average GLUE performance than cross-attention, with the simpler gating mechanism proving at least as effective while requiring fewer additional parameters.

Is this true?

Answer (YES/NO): YES